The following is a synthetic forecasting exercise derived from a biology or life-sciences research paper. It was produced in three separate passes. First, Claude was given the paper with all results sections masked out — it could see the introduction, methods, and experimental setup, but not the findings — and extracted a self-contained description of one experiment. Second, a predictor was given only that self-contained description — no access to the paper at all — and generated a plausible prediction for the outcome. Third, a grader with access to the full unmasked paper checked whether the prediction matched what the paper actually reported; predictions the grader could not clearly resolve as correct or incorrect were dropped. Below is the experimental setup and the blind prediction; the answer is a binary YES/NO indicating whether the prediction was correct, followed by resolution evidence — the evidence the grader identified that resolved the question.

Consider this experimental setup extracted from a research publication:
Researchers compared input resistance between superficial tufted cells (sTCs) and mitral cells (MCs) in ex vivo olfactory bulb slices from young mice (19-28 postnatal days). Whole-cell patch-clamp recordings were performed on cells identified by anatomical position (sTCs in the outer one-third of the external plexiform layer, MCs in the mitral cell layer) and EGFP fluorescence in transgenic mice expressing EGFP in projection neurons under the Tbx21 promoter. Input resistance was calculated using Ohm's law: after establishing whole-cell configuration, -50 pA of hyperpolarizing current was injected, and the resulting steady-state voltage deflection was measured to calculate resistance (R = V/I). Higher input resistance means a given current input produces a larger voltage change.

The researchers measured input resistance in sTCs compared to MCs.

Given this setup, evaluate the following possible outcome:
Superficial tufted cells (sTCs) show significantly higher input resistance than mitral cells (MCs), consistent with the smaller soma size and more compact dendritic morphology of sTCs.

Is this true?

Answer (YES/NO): NO